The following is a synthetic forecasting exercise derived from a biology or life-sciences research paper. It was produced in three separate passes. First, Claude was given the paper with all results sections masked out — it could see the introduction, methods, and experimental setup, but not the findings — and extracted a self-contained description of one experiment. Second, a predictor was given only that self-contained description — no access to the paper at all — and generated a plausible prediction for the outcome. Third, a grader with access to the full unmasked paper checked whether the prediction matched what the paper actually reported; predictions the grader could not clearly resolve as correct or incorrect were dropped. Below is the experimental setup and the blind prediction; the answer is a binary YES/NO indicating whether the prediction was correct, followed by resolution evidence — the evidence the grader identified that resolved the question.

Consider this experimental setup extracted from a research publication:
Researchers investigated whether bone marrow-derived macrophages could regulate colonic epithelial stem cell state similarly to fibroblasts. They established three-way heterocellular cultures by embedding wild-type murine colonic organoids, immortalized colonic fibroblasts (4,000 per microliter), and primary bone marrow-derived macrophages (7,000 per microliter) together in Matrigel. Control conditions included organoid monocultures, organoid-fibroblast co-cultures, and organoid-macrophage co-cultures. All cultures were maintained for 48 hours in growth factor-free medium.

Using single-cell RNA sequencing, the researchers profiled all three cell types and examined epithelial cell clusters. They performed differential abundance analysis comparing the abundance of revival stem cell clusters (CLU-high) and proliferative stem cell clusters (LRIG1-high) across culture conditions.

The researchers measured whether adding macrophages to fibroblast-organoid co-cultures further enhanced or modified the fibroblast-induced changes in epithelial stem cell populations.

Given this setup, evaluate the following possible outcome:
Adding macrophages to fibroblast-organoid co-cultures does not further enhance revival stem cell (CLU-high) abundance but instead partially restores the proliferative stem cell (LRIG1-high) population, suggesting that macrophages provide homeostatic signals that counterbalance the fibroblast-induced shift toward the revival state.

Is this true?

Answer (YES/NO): NO